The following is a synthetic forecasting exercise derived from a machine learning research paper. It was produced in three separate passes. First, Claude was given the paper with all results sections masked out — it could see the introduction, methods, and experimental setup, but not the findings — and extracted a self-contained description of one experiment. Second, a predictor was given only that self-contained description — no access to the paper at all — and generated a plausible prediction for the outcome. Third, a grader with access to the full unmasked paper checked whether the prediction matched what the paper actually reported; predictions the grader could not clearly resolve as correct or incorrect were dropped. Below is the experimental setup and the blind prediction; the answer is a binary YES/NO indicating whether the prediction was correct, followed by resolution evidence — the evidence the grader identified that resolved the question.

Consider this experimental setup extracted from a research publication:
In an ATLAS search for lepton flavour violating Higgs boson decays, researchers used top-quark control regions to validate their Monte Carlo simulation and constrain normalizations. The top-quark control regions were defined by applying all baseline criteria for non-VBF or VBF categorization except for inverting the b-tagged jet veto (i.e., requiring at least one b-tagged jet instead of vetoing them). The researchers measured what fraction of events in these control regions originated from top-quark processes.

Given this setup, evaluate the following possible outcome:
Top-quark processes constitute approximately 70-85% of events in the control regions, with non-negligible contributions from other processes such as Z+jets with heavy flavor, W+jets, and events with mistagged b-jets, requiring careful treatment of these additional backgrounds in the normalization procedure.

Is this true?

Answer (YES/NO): NO